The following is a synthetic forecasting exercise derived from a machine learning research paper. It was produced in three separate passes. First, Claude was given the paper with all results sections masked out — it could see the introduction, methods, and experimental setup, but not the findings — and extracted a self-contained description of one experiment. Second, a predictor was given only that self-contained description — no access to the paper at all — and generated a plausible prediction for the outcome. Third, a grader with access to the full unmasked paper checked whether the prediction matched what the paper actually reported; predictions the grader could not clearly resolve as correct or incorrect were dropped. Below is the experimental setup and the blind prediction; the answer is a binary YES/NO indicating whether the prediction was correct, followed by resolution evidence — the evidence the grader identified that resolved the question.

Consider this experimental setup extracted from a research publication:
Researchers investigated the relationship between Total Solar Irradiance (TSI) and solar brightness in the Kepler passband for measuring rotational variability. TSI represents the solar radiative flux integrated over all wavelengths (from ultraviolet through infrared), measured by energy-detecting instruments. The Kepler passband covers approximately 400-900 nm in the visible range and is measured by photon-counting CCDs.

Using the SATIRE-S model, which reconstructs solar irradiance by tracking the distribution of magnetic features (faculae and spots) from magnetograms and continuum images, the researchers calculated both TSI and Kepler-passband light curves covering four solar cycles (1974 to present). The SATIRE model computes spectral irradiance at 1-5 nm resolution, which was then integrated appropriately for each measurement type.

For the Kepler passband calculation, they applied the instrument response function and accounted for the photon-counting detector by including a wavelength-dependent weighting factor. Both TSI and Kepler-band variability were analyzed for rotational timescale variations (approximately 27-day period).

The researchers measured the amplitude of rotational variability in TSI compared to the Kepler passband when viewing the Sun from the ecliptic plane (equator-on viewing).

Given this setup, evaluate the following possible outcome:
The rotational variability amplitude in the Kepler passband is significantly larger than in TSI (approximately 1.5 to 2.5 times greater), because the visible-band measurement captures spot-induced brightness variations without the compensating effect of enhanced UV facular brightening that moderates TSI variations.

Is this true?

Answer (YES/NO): NO